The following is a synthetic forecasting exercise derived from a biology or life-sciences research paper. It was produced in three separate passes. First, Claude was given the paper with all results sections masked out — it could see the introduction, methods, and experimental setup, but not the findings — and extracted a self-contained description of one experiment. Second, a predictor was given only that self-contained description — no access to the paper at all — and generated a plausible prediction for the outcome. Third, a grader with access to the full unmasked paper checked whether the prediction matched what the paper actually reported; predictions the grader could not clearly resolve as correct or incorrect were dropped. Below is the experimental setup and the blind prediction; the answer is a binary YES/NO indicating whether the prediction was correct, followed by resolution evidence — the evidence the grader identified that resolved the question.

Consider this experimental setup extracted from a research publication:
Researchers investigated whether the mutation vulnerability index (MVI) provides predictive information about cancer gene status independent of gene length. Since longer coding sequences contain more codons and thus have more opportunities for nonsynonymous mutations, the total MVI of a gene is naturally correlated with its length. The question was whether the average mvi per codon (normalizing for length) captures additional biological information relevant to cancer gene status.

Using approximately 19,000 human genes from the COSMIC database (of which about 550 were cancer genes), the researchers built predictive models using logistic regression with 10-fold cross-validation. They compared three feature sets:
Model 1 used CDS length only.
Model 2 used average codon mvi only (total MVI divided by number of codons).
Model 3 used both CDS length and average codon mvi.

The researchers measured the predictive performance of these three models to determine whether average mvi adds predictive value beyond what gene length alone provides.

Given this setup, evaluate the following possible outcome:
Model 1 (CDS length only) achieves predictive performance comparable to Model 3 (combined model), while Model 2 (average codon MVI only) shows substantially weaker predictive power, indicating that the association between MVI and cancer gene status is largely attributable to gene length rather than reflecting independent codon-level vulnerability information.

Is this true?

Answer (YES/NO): NO